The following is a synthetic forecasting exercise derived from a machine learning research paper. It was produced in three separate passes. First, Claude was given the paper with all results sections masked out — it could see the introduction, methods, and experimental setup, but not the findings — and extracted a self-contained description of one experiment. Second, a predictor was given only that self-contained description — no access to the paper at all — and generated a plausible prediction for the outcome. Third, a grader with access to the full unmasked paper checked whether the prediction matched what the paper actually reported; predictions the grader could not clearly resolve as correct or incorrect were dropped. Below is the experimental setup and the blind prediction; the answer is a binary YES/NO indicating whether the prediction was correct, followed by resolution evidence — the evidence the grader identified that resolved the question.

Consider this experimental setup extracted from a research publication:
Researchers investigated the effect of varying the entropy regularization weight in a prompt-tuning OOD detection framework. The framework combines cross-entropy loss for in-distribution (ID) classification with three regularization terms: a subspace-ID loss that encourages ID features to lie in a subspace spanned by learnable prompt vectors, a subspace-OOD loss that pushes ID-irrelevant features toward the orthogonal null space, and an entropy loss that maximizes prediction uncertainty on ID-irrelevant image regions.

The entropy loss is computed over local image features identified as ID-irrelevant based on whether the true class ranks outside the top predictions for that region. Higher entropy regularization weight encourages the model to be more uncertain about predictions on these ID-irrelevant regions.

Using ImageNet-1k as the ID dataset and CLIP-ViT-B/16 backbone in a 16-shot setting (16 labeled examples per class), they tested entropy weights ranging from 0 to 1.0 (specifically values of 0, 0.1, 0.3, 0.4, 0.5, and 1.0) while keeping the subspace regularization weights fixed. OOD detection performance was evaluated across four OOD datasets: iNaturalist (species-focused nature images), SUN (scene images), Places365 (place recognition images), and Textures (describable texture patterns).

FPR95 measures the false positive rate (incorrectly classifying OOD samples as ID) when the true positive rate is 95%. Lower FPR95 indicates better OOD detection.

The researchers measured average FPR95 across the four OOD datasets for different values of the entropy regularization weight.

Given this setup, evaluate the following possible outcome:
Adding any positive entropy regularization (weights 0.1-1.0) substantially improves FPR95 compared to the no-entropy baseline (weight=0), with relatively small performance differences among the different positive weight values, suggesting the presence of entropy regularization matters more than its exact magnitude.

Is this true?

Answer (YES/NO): YES